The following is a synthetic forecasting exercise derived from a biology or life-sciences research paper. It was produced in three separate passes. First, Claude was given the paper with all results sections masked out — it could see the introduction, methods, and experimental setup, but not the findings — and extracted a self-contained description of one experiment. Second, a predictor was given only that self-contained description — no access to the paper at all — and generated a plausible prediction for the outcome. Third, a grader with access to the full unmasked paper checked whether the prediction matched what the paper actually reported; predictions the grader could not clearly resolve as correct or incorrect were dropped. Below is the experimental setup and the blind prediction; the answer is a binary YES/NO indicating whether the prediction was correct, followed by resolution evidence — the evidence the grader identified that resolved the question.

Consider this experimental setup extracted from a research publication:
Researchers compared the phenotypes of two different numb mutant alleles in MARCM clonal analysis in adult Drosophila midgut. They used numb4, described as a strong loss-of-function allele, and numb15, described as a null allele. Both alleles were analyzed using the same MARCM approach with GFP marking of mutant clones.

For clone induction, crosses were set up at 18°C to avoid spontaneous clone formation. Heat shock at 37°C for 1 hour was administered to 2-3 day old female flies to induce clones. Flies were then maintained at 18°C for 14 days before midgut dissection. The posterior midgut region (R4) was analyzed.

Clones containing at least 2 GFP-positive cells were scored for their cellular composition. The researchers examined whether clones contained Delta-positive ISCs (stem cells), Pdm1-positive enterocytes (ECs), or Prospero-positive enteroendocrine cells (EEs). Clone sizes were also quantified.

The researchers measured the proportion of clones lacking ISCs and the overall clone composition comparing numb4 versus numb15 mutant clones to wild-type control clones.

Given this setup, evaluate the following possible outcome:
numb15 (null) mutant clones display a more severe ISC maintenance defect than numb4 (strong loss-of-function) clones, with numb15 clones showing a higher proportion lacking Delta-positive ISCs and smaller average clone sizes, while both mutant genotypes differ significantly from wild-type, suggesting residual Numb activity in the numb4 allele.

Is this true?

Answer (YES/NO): NO